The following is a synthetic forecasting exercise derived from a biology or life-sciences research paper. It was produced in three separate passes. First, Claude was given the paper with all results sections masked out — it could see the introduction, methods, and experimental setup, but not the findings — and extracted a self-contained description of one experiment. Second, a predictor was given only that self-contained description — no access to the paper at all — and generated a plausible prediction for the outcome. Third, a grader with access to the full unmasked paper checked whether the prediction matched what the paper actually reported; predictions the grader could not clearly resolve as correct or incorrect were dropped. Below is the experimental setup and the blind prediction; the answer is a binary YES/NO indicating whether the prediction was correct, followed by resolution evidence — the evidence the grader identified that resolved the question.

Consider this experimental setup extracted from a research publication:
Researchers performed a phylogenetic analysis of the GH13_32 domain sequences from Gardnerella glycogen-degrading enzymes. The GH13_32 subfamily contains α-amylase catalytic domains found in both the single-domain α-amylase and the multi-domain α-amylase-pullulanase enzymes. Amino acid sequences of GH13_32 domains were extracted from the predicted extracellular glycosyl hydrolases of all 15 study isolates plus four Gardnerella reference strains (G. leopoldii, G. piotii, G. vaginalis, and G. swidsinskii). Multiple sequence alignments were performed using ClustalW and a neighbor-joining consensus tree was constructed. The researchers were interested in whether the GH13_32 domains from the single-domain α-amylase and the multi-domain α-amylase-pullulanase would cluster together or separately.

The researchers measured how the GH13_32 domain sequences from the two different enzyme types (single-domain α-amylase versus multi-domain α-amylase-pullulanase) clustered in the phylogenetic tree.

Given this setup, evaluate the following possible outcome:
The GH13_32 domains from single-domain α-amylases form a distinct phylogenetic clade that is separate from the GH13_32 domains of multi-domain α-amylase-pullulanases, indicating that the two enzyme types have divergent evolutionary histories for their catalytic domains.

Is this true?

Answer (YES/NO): YES